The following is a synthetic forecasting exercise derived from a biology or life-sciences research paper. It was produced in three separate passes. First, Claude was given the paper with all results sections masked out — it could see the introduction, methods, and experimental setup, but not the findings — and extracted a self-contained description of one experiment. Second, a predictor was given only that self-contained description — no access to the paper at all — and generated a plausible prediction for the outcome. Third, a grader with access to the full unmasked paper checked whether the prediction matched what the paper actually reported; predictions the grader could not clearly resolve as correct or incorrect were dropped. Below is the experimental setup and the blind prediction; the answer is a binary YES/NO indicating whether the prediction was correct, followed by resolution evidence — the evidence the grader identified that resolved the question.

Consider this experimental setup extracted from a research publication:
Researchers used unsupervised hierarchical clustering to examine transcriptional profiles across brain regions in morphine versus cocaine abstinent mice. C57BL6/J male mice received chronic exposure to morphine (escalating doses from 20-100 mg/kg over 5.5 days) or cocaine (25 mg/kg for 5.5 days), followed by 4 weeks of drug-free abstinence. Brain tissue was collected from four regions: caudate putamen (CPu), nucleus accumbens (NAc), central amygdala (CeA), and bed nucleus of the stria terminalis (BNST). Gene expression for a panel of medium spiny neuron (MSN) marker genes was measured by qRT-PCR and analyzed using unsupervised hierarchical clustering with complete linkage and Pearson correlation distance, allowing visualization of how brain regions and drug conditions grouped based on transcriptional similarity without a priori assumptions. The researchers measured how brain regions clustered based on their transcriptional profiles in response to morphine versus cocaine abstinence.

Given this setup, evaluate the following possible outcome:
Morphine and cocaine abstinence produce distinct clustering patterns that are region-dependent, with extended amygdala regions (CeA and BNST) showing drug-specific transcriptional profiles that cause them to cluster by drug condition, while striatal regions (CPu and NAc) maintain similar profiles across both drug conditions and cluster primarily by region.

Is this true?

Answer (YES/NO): NO